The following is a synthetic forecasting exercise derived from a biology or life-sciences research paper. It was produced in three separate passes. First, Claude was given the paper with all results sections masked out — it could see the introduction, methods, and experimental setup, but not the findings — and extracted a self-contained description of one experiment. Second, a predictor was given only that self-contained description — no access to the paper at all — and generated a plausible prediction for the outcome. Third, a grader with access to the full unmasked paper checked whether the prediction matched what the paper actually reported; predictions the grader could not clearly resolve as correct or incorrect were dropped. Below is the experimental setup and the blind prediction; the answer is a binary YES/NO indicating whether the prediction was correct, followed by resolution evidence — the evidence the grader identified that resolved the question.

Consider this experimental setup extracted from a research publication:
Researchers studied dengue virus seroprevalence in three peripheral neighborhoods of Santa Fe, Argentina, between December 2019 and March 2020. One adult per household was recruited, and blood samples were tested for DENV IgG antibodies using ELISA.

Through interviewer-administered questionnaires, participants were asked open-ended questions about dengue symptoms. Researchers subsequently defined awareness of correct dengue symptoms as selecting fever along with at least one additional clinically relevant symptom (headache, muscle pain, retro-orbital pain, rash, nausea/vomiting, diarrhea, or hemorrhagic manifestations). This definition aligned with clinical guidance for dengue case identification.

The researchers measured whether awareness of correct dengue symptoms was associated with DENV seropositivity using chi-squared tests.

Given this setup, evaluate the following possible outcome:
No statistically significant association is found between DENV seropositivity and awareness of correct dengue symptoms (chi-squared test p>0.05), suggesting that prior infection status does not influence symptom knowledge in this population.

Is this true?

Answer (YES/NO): YES